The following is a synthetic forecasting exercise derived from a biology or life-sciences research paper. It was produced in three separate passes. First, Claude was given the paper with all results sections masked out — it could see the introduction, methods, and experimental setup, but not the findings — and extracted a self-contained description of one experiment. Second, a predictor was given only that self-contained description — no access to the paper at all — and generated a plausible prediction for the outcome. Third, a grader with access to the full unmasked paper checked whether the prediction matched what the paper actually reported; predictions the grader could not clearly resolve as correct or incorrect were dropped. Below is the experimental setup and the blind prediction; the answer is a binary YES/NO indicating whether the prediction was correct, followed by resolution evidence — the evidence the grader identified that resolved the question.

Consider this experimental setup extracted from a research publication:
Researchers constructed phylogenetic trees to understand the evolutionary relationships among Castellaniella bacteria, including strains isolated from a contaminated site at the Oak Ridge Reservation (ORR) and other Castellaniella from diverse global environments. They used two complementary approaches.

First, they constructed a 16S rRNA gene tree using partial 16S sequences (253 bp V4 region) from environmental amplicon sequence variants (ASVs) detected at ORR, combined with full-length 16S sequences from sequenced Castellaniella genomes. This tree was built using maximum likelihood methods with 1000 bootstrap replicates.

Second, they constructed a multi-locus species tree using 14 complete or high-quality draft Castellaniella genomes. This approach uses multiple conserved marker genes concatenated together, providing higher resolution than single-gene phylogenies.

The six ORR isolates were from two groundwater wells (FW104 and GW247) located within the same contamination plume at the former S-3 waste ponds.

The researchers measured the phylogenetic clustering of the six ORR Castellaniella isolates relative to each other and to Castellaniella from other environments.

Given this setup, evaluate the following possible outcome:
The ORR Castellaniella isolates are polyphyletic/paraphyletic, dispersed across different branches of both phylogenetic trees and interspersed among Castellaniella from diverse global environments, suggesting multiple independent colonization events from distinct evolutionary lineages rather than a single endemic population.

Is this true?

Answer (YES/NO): YES